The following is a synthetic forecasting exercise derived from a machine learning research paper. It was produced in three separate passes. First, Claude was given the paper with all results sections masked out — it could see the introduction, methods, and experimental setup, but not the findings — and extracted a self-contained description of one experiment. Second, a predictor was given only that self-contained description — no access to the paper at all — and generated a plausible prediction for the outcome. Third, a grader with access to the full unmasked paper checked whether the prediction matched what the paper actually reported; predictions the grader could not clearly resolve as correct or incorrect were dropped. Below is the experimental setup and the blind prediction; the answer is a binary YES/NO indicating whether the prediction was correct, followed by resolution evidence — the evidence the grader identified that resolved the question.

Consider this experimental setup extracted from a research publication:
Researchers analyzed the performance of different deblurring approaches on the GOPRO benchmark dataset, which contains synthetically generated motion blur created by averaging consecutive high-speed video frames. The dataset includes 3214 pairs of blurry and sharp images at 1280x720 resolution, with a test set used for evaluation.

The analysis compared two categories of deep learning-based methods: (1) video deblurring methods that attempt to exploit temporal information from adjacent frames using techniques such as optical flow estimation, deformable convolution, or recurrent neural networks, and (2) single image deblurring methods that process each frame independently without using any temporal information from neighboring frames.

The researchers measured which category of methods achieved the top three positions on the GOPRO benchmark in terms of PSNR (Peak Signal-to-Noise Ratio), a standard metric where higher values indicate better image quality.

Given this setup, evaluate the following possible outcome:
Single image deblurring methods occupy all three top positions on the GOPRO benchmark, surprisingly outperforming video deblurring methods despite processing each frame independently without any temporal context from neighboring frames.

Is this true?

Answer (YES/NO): YES